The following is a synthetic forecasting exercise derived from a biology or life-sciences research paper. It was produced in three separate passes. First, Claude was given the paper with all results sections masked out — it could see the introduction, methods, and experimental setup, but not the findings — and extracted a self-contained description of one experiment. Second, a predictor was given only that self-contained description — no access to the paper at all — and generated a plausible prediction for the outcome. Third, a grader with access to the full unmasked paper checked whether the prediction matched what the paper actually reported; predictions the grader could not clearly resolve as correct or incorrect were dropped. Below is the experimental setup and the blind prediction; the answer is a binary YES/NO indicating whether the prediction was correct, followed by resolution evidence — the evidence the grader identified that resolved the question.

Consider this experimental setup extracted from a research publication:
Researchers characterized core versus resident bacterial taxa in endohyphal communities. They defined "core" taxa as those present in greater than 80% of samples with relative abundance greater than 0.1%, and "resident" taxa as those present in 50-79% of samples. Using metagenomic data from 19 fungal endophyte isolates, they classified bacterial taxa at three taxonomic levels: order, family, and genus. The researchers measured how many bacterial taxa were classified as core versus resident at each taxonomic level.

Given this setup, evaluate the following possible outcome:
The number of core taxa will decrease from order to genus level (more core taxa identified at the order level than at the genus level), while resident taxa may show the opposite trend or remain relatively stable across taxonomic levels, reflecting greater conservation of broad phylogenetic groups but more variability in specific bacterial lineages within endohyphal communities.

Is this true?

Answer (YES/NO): NO